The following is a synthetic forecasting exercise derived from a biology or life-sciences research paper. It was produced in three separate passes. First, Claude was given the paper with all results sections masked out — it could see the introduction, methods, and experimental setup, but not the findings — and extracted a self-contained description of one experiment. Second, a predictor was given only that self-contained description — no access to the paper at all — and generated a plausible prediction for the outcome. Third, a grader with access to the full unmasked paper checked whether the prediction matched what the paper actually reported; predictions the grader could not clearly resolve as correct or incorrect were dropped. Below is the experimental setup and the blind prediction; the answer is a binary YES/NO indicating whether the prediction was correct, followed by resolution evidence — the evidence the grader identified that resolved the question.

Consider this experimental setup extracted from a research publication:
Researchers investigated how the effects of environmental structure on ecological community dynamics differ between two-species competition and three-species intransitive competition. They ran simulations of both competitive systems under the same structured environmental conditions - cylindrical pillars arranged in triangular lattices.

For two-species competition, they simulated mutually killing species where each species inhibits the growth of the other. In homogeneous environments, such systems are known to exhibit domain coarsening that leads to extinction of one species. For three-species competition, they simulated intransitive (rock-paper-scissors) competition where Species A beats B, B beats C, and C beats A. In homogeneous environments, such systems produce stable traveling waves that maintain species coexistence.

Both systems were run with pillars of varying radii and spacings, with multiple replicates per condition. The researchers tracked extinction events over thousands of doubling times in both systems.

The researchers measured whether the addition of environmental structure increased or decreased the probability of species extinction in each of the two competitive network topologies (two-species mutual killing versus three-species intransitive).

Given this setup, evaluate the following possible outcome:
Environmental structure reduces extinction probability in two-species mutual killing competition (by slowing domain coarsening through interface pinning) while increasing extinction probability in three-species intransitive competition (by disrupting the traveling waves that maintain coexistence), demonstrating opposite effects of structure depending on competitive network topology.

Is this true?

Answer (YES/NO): YES